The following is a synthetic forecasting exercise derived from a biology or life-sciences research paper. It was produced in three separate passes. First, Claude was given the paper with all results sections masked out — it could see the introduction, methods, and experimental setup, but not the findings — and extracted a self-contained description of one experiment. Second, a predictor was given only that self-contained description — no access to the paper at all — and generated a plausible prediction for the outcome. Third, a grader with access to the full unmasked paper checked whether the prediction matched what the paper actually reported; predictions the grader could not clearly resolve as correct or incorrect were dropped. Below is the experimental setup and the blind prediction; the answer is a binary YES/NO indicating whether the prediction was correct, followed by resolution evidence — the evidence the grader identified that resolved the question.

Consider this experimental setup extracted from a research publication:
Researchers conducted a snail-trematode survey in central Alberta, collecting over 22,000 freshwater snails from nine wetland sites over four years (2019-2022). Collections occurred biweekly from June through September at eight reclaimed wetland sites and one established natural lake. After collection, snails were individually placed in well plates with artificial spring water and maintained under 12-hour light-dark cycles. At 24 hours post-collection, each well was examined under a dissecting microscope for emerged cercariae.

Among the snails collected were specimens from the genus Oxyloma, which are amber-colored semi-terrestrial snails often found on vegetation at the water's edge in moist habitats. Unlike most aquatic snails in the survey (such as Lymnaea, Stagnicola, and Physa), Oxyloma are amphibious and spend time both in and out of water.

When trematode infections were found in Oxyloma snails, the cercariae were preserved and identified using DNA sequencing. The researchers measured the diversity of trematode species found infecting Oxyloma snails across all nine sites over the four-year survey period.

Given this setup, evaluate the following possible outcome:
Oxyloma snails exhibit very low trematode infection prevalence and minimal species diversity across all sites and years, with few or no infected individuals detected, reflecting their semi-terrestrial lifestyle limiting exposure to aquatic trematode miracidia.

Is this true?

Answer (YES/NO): YES